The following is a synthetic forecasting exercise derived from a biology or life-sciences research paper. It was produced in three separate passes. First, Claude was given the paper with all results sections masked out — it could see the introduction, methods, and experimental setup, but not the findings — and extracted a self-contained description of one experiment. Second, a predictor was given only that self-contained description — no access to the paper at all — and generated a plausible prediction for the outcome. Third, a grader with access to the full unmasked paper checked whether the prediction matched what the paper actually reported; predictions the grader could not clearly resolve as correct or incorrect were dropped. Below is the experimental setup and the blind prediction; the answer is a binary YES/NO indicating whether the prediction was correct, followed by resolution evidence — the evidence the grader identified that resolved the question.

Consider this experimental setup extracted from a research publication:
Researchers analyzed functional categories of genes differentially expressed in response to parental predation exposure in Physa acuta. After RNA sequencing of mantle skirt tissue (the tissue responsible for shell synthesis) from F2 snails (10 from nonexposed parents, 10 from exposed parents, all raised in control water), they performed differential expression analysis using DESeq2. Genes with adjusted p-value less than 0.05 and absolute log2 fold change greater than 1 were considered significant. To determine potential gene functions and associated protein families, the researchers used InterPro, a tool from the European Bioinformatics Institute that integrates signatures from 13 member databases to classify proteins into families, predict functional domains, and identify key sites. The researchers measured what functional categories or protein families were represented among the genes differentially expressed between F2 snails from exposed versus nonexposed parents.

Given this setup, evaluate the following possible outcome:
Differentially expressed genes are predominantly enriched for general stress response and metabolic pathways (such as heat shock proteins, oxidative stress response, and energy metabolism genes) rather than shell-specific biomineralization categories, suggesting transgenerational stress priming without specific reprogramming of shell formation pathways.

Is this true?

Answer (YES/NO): NO